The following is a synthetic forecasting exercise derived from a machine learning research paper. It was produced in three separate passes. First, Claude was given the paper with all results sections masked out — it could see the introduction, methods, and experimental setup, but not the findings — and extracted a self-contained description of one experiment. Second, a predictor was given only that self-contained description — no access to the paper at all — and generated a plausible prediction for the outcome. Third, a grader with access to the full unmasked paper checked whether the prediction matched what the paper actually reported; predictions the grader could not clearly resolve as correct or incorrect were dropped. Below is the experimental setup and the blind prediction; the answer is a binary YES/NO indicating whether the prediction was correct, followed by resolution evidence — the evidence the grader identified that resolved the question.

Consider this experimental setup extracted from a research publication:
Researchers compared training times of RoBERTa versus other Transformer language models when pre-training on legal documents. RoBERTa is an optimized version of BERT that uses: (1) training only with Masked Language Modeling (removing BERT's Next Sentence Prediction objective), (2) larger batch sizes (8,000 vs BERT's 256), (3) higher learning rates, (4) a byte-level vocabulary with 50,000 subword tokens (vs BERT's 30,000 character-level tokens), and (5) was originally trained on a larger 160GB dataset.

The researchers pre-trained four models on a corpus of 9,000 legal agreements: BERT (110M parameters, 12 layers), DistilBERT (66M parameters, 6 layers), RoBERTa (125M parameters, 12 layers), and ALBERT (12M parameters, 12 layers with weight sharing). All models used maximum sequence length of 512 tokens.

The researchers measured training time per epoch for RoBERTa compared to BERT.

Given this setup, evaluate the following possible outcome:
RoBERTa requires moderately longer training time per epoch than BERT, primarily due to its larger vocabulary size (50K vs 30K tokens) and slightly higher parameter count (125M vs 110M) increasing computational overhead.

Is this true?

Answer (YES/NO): YES